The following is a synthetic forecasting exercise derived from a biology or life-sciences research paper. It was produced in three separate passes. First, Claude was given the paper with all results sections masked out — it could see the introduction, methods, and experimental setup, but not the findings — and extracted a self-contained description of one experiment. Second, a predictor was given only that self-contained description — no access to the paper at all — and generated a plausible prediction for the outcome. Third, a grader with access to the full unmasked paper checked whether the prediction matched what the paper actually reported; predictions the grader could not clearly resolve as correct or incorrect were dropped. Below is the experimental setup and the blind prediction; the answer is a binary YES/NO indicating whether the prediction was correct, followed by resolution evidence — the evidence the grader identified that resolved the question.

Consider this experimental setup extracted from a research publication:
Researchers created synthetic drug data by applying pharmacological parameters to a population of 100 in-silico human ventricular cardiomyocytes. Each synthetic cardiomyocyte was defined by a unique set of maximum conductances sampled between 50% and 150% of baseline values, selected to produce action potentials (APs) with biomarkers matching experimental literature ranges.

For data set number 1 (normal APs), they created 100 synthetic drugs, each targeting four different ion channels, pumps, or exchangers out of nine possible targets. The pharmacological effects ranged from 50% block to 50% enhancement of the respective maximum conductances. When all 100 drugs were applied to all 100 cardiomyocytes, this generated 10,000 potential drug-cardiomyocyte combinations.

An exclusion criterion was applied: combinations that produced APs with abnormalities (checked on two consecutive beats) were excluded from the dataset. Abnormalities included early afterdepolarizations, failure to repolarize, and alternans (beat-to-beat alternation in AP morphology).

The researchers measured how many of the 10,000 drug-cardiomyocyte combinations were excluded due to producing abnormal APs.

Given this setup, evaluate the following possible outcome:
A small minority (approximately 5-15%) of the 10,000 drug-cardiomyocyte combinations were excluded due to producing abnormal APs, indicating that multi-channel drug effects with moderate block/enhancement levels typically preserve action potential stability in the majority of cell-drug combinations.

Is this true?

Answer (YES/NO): NO